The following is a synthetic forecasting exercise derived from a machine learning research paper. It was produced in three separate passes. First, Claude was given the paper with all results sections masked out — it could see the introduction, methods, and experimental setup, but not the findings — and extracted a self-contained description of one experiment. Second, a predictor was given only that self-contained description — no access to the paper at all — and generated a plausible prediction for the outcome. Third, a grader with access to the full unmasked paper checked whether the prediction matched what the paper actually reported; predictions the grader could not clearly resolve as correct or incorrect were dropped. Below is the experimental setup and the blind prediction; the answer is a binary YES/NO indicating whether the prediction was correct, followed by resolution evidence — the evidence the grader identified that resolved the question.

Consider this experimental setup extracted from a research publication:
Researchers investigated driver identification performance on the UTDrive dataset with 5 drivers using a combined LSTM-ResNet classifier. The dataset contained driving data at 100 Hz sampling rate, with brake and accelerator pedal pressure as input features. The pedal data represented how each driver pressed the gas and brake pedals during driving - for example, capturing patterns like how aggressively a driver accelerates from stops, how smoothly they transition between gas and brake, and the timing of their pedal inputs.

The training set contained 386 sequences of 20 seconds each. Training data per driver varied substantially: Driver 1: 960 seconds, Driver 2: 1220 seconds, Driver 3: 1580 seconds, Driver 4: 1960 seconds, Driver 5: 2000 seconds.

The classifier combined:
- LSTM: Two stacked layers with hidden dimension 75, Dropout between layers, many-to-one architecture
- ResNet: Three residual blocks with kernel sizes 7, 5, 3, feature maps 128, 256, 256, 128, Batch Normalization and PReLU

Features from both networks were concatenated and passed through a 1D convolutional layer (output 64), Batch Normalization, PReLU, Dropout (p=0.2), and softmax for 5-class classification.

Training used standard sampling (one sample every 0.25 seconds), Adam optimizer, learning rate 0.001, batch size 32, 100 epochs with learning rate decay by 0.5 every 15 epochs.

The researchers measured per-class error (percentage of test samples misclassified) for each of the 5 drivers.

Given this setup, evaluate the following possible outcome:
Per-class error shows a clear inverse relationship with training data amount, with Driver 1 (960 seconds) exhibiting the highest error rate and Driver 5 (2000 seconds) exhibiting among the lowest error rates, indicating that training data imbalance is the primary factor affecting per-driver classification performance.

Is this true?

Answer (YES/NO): NO